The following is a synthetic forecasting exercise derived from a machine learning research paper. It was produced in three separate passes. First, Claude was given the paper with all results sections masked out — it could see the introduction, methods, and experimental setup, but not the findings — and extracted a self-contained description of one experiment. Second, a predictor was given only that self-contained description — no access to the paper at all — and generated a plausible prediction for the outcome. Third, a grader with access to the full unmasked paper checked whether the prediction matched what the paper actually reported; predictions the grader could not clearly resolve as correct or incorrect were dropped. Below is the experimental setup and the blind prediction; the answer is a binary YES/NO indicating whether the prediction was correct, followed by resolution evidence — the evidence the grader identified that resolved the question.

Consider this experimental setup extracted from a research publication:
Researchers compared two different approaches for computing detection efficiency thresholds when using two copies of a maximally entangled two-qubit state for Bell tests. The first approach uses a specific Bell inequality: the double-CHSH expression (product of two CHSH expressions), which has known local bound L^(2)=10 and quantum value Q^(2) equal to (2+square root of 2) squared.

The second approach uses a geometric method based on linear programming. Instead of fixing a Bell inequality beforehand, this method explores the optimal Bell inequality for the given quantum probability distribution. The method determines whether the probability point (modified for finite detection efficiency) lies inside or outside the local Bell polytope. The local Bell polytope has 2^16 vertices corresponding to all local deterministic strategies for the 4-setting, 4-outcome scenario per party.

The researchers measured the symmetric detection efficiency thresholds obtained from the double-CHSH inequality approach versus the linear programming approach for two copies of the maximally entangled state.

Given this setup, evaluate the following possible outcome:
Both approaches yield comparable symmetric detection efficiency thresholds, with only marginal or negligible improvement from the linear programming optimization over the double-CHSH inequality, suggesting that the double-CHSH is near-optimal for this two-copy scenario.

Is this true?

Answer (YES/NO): NO